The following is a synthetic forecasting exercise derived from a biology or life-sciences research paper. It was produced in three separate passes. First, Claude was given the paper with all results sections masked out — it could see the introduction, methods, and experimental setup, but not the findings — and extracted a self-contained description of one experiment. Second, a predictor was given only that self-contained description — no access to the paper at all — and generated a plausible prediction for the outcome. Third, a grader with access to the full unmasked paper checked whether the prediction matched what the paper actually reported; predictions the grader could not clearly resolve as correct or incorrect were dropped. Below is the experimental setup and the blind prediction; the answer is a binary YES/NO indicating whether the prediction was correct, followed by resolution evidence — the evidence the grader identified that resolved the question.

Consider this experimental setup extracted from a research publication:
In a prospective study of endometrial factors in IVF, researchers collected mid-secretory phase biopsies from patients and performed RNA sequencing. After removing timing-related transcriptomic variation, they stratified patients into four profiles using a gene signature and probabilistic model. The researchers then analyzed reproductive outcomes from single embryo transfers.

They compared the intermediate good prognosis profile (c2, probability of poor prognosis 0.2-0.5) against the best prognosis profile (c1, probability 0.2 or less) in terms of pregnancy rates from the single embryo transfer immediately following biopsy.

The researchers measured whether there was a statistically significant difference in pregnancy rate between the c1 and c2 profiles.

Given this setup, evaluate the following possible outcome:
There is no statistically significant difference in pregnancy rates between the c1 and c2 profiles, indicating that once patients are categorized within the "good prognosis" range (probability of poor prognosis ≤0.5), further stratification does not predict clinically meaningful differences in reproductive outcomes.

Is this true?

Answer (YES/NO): YES